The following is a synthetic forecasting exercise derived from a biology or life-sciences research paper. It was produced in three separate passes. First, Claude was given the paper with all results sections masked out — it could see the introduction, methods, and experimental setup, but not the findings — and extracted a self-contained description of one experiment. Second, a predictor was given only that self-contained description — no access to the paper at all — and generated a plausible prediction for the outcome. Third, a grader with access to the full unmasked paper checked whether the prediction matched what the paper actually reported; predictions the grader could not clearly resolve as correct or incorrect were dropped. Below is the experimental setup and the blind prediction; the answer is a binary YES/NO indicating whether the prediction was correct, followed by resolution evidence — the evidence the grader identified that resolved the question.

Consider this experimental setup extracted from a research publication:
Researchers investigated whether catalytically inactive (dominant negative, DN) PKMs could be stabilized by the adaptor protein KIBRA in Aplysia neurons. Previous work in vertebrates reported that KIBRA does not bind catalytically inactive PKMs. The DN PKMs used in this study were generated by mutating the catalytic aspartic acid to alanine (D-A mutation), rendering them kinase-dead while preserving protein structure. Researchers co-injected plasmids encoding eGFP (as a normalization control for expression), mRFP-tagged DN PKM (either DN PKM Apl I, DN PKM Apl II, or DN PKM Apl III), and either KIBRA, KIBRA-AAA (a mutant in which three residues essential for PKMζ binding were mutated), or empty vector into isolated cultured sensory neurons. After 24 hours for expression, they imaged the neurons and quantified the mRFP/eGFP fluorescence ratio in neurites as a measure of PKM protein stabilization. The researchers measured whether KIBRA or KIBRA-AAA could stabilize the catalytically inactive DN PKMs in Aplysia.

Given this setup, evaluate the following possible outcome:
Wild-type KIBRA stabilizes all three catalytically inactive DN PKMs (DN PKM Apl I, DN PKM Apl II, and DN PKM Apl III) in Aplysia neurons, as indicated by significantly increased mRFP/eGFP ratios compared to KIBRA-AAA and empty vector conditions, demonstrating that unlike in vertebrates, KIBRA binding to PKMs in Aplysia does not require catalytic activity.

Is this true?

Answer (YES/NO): NO